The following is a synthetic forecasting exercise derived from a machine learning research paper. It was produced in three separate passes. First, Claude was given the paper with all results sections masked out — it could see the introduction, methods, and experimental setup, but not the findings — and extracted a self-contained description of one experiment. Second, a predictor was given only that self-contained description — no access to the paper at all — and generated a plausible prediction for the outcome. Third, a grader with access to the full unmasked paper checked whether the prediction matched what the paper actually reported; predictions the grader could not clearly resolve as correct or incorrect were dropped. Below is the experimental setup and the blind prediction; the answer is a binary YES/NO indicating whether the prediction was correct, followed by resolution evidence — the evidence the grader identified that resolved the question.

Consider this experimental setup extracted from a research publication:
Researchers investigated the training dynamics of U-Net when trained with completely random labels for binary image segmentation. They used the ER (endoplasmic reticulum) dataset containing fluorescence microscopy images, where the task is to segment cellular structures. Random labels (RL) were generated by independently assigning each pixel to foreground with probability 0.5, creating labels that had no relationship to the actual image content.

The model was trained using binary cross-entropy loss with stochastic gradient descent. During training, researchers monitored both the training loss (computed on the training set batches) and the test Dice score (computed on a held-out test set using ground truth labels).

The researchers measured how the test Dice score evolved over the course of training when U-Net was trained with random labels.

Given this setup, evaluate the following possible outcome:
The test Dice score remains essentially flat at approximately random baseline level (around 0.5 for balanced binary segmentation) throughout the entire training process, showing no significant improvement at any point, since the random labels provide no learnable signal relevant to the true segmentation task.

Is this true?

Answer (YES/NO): NO